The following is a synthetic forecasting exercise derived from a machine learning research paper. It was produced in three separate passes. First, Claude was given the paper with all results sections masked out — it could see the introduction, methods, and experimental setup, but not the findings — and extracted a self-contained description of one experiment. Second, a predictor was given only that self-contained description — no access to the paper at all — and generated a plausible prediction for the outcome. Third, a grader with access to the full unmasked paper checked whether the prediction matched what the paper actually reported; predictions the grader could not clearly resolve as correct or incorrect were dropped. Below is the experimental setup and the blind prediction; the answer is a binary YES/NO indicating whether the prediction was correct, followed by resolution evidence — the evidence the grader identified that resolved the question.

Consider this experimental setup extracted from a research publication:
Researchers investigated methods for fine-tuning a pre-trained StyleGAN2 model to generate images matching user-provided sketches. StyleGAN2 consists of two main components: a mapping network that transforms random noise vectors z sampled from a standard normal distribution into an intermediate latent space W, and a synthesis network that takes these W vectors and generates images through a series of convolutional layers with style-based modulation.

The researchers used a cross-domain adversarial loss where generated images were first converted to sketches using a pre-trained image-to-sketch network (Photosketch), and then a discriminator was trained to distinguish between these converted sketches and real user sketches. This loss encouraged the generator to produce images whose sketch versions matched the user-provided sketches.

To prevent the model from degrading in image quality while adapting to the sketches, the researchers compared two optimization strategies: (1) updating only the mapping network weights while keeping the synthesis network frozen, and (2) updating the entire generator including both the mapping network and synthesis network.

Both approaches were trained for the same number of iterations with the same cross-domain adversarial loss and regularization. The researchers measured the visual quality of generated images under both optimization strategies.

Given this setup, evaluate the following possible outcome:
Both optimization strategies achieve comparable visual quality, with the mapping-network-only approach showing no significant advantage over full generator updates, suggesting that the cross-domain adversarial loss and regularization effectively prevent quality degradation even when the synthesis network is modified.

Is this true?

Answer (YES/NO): NO